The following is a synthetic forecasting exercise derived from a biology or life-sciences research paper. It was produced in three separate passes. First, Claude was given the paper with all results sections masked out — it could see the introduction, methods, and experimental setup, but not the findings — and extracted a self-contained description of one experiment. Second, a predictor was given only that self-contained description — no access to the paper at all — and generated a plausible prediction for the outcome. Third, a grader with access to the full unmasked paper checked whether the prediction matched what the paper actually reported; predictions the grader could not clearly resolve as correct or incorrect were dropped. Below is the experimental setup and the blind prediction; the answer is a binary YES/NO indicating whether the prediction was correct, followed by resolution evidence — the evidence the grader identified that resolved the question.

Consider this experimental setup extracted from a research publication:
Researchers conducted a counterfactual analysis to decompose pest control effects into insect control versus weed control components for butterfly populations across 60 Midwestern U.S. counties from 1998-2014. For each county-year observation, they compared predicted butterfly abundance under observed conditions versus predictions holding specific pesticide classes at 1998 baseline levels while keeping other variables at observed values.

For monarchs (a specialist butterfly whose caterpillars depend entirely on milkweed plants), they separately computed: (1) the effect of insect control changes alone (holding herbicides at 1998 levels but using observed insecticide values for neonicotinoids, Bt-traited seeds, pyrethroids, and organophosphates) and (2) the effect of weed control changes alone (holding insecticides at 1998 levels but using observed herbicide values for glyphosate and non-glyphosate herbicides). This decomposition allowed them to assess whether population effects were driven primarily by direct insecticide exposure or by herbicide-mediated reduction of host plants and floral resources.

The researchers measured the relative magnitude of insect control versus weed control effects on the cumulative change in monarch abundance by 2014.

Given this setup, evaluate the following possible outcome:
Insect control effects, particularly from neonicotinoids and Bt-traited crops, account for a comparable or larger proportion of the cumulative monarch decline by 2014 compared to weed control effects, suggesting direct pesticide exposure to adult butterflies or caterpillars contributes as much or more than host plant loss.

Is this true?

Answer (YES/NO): YES